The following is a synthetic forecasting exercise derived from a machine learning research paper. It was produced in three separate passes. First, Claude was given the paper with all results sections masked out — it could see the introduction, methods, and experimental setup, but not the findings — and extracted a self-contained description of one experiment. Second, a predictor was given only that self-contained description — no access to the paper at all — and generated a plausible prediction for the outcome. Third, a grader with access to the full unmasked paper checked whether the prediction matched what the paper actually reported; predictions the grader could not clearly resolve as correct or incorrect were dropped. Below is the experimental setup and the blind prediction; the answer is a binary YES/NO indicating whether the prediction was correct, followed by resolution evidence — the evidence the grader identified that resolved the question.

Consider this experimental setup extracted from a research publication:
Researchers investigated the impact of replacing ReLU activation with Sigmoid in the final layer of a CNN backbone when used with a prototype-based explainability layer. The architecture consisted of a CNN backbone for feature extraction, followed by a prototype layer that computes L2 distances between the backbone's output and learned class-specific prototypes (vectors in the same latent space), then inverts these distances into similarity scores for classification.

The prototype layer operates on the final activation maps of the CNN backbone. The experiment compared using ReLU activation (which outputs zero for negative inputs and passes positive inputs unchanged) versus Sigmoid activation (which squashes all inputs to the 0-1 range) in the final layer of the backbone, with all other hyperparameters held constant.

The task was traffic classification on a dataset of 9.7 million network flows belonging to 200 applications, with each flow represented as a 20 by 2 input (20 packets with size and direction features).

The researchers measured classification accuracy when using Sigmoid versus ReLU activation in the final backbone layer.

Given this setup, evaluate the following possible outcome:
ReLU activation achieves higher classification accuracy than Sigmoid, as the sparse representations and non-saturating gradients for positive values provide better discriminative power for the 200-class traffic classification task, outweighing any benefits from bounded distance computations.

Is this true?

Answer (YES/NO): NO